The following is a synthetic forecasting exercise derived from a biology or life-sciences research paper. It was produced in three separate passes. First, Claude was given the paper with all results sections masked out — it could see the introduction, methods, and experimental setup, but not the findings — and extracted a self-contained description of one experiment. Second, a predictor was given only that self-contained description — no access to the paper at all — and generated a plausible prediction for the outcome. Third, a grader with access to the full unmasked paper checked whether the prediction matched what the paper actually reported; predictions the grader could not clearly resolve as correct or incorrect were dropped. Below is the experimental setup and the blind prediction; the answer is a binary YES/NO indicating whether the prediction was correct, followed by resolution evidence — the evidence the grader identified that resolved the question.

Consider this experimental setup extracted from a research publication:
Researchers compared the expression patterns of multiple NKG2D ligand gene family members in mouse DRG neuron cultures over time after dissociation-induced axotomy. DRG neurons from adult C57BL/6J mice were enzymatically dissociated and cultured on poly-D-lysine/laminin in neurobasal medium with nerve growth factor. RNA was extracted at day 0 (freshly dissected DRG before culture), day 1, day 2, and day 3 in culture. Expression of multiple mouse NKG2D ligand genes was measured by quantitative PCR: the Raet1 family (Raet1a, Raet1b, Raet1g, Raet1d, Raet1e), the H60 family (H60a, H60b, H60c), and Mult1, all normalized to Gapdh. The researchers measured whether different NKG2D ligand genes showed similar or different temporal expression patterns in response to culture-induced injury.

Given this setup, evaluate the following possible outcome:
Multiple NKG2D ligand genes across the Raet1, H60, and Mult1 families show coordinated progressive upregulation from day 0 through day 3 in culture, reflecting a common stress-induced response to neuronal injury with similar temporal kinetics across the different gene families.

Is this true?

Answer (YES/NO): NO